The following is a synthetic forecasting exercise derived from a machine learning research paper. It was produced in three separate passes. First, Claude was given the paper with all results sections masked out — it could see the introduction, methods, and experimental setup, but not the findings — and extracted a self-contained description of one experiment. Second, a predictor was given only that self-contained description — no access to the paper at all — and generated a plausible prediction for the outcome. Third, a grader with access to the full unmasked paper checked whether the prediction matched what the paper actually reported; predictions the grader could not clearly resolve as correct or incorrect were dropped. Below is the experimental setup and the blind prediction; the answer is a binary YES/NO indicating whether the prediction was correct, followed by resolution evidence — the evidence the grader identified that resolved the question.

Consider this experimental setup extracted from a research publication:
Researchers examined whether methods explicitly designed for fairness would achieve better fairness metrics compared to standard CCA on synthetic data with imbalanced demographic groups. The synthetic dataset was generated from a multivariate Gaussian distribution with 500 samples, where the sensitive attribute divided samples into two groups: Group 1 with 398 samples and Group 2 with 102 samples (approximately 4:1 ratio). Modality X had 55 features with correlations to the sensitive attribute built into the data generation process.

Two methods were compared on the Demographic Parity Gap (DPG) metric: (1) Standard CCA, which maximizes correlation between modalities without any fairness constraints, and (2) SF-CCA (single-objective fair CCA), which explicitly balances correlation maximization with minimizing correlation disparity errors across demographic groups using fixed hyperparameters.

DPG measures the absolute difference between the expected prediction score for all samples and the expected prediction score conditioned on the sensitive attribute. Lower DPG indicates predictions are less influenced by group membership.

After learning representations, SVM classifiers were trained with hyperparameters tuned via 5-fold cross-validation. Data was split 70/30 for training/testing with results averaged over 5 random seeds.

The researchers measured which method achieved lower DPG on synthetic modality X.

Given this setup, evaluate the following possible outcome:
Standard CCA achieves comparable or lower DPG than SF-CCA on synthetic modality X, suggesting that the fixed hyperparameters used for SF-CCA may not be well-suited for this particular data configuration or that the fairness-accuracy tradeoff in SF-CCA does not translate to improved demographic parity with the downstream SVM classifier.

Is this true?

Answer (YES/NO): YES